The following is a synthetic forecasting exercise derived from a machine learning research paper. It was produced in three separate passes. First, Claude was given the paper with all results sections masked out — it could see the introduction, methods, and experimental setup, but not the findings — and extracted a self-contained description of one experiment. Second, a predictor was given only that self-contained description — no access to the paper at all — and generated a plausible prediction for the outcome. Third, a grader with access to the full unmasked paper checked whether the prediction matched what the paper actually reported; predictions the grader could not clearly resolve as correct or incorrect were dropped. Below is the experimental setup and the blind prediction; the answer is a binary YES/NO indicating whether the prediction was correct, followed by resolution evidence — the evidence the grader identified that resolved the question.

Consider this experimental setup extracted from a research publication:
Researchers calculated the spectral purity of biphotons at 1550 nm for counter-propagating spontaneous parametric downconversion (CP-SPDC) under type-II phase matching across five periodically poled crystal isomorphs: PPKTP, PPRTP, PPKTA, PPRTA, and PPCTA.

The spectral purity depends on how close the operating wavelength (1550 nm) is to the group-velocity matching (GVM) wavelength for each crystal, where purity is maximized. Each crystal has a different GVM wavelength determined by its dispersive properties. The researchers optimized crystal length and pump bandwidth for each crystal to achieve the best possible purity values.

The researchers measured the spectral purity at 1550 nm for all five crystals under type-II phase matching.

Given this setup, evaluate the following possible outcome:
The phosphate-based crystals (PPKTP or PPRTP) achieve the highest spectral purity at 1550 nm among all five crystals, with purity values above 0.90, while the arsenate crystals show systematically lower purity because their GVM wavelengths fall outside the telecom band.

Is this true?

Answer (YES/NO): NO